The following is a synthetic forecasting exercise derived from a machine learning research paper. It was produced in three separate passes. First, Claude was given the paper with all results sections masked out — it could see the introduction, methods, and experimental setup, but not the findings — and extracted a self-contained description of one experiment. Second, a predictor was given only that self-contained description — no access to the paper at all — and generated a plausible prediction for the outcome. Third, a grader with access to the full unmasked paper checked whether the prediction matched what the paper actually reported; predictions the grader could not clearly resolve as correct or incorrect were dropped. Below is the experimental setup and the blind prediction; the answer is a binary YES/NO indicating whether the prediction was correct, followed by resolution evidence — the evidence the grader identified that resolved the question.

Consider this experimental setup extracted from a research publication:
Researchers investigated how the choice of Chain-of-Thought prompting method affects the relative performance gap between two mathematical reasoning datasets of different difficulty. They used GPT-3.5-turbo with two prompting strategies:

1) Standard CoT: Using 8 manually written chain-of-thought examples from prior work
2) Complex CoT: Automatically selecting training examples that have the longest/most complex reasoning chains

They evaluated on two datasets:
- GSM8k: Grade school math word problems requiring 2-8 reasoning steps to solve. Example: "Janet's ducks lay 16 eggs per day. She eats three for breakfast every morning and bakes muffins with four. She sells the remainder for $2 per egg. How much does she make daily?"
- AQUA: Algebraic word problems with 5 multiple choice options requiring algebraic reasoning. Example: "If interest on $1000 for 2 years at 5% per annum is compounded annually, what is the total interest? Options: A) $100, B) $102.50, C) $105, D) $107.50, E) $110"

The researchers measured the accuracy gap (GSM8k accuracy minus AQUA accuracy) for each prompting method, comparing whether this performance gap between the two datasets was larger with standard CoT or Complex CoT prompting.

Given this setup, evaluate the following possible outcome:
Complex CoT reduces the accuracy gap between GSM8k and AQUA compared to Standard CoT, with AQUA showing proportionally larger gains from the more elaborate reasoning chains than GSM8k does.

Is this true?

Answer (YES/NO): NO